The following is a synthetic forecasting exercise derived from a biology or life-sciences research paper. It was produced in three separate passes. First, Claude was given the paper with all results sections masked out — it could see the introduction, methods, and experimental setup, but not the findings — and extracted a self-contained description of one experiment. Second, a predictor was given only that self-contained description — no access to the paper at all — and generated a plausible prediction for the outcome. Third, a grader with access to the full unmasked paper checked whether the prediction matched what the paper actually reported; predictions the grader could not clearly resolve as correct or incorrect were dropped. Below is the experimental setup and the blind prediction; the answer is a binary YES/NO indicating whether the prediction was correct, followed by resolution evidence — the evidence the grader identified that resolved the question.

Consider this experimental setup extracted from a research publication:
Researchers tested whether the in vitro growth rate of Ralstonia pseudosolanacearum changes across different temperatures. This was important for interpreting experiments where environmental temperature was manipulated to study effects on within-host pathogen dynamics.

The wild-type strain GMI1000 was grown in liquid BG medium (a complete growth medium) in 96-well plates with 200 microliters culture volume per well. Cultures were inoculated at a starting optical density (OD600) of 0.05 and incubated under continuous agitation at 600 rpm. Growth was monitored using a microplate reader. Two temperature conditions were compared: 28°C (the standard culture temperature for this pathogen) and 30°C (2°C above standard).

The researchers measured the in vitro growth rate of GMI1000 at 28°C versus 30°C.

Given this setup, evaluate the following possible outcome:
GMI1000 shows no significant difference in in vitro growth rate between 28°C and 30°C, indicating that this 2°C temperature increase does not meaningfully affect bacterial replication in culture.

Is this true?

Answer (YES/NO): NO